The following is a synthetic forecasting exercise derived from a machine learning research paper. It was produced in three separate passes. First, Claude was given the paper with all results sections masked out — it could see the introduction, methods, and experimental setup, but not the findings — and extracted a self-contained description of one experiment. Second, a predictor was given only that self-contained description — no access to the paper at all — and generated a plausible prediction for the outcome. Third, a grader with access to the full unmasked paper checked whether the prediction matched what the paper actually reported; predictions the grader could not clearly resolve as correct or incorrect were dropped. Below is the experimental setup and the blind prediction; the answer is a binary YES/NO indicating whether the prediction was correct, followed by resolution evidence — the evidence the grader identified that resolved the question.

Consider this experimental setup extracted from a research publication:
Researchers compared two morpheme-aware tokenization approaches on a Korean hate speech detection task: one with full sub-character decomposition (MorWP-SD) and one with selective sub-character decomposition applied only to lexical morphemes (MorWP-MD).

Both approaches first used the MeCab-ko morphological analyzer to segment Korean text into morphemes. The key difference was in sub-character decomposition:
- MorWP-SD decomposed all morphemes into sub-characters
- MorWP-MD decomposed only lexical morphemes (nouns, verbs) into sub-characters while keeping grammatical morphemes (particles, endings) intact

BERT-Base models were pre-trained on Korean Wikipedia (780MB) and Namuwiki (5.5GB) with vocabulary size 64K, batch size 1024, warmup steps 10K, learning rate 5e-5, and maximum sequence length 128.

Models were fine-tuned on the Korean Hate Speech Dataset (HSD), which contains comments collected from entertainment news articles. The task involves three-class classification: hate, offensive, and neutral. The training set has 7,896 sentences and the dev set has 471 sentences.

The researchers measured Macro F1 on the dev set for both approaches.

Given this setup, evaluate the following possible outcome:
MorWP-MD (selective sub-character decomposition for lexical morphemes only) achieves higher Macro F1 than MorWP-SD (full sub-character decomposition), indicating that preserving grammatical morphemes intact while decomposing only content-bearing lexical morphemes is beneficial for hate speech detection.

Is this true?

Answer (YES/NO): NO